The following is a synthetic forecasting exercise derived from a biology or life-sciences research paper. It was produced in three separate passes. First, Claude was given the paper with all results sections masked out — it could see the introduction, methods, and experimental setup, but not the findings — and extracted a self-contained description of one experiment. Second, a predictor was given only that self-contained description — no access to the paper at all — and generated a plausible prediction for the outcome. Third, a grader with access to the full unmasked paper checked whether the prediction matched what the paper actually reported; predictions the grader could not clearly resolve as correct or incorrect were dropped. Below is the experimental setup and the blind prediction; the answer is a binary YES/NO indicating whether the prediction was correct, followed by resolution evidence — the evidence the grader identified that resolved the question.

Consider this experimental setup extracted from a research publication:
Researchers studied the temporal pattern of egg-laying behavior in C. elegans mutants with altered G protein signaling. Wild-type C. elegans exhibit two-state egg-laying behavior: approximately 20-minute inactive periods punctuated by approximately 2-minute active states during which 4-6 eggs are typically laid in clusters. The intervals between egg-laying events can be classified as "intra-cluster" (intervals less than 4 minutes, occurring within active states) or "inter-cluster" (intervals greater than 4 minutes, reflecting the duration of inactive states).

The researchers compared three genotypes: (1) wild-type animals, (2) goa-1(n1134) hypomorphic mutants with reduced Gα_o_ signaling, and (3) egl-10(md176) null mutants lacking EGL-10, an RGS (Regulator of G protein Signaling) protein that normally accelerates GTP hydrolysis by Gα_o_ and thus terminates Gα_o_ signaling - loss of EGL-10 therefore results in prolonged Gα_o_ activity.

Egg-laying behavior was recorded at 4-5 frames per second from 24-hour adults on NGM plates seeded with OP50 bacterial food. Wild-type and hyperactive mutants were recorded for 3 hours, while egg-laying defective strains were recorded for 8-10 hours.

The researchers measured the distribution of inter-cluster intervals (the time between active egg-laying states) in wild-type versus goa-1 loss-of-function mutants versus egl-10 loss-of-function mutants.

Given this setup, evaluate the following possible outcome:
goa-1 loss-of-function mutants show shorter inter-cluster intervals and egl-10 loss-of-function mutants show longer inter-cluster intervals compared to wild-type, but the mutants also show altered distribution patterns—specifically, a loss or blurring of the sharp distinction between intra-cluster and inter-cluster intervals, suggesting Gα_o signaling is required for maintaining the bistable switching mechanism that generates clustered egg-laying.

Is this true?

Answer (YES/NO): NO